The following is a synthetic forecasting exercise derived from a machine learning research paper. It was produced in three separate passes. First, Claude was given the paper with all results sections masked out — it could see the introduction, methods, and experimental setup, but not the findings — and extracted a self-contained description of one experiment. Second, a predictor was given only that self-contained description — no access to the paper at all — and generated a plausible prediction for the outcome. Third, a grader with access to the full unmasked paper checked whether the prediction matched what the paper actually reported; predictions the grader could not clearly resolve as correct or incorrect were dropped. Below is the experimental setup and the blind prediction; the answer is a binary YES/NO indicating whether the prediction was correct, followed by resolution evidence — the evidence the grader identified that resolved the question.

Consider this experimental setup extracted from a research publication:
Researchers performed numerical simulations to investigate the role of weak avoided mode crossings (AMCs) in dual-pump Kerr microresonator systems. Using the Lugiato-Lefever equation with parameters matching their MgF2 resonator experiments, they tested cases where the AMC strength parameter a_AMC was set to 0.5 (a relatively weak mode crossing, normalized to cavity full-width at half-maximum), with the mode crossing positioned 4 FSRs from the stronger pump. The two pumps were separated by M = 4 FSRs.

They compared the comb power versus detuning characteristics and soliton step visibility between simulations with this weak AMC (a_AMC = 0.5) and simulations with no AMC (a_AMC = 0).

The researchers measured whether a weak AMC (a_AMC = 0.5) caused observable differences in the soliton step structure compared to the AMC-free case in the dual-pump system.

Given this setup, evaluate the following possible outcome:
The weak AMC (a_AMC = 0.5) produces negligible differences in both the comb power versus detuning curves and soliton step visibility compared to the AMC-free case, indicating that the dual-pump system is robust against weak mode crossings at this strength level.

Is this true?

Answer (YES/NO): YES